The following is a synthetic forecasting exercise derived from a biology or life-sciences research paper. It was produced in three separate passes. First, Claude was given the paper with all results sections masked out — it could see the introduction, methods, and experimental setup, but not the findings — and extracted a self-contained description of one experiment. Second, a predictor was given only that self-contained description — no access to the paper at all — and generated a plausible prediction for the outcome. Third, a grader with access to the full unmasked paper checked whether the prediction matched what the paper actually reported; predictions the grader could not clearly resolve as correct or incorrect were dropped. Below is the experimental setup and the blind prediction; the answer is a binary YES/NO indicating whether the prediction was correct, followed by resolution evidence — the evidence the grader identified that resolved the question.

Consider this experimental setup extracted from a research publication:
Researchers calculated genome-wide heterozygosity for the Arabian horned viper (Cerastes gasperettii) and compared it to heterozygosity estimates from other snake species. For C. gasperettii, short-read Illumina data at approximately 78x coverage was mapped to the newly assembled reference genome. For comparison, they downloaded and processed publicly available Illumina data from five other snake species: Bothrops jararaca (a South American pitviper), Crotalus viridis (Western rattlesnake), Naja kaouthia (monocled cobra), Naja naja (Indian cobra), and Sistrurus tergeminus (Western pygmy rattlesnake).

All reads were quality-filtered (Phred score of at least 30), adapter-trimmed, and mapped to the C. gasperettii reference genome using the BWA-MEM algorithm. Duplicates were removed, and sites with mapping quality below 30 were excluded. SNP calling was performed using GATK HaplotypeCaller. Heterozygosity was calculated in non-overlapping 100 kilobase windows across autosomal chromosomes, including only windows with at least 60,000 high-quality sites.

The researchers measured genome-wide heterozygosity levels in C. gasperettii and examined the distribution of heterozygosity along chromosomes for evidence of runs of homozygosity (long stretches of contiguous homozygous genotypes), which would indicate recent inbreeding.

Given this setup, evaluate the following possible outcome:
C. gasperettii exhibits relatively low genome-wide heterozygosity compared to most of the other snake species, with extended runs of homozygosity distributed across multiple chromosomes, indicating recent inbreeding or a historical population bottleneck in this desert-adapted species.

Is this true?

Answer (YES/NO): NO